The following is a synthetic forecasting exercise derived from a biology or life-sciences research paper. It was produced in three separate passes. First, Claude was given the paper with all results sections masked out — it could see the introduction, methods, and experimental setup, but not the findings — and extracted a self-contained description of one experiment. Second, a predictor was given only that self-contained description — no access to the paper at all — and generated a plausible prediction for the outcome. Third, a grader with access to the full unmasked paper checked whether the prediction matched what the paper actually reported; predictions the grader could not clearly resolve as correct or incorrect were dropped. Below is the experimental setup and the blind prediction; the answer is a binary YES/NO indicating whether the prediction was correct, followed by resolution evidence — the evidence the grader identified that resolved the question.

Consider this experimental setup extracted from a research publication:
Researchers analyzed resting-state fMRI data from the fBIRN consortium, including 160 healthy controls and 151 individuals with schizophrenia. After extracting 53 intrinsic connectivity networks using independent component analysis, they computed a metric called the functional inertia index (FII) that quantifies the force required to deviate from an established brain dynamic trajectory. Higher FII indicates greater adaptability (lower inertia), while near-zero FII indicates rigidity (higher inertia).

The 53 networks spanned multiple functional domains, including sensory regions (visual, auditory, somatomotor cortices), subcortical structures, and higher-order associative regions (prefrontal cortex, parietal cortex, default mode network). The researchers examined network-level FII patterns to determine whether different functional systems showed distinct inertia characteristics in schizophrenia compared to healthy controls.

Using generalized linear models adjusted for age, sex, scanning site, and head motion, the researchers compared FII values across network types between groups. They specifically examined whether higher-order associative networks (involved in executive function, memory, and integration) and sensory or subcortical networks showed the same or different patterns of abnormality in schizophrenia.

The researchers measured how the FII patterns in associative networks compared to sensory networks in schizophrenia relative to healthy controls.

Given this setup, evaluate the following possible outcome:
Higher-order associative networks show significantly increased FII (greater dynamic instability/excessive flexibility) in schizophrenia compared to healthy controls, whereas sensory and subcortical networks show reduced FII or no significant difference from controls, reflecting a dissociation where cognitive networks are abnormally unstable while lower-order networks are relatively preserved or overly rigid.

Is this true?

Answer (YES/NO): NO